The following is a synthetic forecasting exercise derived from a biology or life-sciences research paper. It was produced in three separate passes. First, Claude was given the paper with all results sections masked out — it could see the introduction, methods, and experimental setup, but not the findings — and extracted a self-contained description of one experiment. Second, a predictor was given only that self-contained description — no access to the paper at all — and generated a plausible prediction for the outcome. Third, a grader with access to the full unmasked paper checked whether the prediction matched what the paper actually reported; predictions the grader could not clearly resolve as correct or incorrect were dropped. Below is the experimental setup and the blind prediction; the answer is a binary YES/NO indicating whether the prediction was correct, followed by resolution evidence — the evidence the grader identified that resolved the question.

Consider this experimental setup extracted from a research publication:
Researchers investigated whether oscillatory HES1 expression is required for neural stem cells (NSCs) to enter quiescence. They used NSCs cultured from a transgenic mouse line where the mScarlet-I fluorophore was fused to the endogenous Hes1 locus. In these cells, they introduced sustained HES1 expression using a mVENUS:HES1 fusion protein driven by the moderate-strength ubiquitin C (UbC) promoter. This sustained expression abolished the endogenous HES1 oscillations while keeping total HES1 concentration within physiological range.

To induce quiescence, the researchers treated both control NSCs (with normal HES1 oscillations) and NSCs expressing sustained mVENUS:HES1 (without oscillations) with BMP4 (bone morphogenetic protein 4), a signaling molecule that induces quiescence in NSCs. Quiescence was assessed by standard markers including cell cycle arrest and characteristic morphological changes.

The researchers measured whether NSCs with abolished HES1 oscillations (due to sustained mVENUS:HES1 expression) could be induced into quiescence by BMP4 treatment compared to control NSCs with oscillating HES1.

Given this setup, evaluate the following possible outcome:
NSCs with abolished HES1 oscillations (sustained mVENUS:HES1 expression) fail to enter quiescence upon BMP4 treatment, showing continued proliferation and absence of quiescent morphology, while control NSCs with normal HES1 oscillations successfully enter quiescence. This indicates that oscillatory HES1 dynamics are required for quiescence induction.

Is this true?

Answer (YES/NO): NO